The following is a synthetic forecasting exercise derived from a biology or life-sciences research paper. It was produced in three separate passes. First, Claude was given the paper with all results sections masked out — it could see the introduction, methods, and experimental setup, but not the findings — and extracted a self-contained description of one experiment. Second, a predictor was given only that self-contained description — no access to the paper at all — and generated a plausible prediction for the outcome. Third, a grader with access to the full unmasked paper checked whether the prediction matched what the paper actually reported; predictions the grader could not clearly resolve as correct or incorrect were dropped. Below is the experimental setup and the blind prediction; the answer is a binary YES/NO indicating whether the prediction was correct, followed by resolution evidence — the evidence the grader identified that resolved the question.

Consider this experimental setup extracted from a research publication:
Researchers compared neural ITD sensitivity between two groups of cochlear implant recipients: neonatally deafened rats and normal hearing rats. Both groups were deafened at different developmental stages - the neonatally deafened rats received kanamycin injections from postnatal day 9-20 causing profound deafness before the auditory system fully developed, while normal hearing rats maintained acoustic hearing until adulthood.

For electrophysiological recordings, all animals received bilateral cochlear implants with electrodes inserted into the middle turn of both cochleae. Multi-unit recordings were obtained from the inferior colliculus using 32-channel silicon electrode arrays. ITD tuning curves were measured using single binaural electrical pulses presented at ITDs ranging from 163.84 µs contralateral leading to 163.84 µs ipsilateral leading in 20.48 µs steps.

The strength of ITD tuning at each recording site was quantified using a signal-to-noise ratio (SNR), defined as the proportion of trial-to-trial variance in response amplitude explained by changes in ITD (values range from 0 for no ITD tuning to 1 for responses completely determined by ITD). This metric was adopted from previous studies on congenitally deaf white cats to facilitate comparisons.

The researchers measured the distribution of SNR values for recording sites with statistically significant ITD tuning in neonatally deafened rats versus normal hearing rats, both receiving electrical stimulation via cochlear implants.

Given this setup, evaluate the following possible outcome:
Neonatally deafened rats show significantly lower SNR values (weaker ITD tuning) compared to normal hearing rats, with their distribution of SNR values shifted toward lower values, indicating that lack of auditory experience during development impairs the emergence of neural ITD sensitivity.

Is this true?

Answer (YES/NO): NO